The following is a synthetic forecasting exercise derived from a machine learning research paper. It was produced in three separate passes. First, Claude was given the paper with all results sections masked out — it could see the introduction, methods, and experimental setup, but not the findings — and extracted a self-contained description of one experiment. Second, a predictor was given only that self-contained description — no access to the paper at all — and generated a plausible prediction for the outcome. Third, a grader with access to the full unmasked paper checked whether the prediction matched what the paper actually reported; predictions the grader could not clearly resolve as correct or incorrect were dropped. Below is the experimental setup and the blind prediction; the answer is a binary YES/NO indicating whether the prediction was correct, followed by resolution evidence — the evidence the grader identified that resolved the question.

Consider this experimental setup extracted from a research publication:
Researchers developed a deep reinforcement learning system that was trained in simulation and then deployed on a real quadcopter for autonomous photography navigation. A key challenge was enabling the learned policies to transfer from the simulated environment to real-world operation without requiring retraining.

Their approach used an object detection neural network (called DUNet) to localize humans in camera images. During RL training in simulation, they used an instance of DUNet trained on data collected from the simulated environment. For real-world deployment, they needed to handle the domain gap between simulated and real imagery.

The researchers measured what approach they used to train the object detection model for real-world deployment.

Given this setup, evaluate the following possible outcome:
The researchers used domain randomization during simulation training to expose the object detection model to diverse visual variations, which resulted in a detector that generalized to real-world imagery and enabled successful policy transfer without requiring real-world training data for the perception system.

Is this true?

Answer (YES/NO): NO